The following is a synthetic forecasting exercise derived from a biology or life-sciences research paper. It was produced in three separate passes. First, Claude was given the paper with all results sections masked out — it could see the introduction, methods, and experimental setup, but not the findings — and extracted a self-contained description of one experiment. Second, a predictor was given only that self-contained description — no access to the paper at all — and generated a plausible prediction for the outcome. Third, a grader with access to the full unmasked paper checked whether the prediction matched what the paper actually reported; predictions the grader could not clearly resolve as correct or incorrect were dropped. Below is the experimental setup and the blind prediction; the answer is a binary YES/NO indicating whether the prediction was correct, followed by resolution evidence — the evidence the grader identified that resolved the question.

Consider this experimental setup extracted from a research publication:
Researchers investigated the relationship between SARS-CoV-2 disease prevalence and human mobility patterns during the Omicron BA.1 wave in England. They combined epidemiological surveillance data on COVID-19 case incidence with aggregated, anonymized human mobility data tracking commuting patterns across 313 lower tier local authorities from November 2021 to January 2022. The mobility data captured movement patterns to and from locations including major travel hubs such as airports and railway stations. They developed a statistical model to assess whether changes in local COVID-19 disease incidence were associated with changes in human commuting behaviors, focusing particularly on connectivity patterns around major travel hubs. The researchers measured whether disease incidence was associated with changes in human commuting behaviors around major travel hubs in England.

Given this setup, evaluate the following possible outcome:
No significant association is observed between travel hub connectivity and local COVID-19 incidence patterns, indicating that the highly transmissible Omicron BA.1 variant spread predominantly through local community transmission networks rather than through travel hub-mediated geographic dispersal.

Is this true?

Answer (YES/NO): NO